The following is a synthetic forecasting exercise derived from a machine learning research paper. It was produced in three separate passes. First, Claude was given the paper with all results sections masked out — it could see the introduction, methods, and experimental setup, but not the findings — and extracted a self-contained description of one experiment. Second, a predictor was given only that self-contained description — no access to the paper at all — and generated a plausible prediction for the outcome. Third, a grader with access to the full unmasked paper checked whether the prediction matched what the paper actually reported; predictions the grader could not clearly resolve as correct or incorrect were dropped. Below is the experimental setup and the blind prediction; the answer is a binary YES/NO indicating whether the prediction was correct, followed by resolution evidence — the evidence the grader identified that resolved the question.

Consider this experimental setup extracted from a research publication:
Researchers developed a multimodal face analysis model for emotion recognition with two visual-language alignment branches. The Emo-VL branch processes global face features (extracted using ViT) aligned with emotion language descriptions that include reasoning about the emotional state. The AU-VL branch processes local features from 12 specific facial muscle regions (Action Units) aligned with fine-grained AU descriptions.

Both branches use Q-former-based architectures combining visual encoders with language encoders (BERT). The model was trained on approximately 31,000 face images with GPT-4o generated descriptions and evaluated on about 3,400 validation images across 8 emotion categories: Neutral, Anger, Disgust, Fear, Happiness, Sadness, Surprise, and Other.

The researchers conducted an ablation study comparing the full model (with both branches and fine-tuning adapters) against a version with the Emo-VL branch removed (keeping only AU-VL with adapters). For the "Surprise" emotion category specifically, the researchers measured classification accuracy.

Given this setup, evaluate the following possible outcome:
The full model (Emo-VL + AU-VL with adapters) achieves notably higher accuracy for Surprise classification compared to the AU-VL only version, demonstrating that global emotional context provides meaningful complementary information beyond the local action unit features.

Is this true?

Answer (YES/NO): YES